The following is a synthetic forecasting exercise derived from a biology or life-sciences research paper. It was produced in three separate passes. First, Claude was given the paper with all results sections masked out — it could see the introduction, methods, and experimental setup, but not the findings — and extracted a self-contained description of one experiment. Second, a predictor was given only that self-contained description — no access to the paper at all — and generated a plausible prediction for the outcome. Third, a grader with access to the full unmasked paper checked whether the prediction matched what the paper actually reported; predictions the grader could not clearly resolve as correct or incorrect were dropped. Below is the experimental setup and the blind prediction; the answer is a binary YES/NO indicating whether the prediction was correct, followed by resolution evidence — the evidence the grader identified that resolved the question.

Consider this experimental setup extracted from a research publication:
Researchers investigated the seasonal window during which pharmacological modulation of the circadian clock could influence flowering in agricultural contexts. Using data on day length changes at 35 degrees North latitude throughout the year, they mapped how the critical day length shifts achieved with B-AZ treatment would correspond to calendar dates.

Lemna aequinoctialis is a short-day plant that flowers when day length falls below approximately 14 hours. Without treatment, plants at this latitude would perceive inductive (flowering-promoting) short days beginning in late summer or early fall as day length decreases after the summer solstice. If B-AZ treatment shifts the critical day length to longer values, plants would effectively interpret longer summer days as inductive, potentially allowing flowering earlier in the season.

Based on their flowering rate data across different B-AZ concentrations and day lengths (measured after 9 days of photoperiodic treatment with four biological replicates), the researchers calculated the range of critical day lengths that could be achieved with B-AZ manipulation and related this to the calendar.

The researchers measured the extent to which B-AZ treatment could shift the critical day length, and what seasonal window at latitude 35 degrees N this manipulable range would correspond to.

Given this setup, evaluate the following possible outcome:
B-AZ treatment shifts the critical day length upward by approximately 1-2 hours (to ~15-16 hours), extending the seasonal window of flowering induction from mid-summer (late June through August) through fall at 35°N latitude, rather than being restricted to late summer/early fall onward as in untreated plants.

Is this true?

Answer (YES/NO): NO